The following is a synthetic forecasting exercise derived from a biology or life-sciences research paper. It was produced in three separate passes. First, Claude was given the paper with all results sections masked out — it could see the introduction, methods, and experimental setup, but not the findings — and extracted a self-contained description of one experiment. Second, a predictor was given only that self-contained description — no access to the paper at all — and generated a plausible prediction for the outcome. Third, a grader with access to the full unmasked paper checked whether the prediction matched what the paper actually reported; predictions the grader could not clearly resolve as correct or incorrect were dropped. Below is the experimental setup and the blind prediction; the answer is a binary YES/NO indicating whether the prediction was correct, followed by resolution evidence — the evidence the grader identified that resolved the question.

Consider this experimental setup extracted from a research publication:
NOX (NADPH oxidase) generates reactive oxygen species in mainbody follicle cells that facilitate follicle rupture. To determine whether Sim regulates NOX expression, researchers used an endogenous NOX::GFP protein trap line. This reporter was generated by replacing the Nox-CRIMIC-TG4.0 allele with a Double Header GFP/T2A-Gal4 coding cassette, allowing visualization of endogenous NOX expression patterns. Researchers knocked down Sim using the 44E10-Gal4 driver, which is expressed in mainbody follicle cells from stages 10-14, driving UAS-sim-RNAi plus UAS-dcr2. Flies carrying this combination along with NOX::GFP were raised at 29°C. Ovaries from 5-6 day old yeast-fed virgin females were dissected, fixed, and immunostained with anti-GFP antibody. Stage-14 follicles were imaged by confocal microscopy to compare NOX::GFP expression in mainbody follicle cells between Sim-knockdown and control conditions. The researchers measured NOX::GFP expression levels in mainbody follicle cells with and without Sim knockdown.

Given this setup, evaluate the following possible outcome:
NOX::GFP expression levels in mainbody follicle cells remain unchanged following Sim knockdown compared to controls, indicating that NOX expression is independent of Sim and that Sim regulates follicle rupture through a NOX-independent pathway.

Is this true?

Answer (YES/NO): NO